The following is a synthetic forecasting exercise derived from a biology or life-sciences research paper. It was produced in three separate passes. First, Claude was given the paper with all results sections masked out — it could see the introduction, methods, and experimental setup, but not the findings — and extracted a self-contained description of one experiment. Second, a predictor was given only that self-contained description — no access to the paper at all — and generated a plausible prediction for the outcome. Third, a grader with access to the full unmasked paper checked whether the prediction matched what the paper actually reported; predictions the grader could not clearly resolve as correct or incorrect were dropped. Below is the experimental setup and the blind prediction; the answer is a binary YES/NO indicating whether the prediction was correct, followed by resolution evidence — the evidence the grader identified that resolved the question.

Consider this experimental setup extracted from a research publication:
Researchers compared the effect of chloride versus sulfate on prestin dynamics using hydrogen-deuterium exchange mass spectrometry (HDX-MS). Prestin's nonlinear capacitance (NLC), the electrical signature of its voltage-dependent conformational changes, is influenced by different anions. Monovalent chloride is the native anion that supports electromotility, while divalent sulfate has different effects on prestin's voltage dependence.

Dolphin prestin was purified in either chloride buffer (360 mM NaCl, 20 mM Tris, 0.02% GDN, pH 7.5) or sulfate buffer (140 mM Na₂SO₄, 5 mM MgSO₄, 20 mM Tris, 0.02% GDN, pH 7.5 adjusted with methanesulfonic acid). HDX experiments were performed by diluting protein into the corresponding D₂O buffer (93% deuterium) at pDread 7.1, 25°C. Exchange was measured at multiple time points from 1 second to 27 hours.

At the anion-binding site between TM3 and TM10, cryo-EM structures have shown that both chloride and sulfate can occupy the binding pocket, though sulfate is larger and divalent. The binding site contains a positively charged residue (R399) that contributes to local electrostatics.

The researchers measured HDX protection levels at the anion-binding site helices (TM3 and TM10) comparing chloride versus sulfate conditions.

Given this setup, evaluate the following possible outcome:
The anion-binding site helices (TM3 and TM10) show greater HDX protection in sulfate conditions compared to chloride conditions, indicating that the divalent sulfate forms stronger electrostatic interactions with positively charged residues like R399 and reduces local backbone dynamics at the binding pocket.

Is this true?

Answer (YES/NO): NO